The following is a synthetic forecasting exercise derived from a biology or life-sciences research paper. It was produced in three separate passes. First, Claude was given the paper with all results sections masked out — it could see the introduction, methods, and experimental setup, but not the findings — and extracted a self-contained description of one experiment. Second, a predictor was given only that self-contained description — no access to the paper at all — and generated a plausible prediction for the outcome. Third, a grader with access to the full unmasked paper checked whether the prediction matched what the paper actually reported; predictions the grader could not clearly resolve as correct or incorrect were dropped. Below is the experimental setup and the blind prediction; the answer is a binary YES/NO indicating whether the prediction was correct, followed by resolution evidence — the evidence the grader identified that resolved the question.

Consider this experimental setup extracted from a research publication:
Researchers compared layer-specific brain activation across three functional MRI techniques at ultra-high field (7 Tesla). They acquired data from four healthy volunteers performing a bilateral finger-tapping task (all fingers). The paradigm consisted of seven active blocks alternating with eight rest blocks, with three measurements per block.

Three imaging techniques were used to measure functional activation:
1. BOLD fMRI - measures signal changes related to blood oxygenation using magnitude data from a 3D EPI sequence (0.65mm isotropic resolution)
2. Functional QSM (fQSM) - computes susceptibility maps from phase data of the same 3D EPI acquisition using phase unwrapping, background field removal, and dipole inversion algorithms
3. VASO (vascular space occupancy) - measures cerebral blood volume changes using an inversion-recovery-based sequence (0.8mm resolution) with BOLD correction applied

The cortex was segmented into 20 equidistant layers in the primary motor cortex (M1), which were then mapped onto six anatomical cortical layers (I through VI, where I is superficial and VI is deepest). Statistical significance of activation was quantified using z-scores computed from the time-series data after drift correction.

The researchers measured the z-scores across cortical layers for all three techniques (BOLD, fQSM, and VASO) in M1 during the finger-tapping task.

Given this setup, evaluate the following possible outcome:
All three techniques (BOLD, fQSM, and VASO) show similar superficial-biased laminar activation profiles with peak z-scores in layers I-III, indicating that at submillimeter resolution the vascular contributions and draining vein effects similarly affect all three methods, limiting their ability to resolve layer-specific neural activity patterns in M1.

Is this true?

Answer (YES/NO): NO